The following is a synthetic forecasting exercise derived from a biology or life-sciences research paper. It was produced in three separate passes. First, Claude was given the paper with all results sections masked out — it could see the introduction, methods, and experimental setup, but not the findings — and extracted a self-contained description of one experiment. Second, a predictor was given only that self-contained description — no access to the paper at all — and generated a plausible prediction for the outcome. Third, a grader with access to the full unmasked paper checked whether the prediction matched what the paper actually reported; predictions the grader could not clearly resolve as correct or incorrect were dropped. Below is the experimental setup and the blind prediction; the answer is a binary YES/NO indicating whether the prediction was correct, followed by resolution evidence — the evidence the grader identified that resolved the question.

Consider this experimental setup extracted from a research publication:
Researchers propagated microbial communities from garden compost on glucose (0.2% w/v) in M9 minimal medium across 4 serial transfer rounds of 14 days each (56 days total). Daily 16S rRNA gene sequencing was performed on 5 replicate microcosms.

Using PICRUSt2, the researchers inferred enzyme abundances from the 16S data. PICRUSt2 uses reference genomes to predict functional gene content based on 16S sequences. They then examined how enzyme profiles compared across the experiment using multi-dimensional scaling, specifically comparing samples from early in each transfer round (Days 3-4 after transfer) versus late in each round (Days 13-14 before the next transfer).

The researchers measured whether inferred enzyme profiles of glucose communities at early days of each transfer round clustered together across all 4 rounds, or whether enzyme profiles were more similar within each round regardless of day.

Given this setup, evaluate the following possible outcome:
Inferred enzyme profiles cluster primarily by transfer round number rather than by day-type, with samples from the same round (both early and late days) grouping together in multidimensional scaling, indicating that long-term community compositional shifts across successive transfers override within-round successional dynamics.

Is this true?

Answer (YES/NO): NO